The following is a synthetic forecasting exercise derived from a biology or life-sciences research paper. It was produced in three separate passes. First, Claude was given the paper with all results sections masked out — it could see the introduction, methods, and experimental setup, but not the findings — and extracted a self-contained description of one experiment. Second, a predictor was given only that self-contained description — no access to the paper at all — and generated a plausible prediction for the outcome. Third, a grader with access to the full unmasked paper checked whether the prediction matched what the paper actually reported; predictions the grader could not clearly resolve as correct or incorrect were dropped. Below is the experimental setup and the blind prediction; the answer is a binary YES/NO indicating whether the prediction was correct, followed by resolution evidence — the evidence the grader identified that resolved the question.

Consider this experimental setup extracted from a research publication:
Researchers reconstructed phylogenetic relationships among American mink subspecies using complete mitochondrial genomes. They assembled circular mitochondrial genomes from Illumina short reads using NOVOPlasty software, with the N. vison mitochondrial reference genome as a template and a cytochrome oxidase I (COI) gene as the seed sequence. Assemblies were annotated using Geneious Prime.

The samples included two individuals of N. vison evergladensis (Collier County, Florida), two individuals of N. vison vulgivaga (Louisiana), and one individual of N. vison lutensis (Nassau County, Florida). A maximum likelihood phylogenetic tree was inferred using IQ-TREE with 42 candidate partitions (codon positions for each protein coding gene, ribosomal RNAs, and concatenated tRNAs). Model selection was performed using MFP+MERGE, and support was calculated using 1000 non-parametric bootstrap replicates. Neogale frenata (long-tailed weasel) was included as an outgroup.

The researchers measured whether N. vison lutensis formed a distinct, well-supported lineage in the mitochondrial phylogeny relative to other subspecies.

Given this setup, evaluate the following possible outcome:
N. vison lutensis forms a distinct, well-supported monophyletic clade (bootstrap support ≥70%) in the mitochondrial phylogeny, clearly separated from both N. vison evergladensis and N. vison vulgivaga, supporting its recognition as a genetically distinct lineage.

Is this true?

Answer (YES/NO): YES